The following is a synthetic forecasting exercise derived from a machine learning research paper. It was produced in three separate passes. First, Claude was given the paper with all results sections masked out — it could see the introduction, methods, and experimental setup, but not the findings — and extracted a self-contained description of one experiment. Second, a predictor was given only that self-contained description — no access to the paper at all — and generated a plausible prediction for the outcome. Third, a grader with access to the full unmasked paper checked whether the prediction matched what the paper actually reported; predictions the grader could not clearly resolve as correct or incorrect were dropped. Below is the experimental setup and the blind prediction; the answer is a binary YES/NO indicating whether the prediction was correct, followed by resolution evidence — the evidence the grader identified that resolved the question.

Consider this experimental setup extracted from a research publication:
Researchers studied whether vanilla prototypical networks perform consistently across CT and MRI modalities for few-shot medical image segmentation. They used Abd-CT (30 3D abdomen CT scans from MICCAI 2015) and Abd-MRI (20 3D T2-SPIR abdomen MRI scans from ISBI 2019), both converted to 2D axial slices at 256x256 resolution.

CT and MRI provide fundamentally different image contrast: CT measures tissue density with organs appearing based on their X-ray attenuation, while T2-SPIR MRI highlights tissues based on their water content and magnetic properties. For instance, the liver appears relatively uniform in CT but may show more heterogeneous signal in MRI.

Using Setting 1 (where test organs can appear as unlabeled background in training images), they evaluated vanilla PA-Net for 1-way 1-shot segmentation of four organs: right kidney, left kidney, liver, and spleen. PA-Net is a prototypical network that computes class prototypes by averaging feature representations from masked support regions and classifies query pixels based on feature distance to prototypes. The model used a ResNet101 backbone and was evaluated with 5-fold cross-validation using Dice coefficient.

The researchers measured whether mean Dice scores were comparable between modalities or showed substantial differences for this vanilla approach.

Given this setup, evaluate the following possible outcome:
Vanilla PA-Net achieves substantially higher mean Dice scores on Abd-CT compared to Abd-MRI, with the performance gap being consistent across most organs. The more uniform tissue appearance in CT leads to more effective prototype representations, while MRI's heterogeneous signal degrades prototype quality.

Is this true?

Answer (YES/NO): NO